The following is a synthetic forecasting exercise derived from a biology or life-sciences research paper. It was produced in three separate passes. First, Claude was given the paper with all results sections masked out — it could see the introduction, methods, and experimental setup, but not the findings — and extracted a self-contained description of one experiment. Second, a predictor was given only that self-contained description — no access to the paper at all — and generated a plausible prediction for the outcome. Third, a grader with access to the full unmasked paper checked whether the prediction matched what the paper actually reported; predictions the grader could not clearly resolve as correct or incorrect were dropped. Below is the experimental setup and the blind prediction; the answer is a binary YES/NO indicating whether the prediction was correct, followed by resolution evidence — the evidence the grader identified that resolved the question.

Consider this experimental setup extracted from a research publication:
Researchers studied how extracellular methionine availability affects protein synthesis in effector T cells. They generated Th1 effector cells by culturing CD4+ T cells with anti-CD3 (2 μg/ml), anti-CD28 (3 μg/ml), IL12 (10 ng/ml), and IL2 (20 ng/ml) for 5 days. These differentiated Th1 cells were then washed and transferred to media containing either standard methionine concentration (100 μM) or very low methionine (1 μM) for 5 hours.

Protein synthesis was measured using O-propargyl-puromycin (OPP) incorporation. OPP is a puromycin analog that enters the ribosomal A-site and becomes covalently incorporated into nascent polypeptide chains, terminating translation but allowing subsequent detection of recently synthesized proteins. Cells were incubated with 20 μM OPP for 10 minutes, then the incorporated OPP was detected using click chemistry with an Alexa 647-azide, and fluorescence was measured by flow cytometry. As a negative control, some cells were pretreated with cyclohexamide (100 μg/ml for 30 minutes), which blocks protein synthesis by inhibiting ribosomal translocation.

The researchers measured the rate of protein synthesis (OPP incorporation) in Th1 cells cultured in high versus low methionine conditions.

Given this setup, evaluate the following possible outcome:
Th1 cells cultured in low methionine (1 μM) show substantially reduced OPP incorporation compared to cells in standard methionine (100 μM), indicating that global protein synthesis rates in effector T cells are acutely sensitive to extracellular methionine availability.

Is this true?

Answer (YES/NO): YES